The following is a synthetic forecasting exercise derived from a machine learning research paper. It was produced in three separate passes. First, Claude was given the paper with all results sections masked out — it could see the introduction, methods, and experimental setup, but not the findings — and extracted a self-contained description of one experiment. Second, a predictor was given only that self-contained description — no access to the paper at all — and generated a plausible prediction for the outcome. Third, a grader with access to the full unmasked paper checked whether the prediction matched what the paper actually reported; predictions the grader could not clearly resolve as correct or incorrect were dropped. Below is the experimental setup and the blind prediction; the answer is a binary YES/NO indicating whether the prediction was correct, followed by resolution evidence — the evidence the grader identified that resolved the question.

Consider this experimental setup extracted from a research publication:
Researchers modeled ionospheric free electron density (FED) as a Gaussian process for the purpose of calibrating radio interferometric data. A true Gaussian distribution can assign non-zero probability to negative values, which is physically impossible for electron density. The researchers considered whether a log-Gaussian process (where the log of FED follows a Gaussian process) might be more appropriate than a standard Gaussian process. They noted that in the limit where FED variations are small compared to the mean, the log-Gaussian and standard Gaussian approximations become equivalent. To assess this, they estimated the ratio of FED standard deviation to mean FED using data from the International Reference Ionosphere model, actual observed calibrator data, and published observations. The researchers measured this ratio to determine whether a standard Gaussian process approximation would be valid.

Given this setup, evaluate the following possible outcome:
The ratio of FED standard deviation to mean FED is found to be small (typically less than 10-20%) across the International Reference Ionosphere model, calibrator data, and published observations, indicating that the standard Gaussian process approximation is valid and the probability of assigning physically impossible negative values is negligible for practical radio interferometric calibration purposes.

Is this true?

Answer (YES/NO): YES